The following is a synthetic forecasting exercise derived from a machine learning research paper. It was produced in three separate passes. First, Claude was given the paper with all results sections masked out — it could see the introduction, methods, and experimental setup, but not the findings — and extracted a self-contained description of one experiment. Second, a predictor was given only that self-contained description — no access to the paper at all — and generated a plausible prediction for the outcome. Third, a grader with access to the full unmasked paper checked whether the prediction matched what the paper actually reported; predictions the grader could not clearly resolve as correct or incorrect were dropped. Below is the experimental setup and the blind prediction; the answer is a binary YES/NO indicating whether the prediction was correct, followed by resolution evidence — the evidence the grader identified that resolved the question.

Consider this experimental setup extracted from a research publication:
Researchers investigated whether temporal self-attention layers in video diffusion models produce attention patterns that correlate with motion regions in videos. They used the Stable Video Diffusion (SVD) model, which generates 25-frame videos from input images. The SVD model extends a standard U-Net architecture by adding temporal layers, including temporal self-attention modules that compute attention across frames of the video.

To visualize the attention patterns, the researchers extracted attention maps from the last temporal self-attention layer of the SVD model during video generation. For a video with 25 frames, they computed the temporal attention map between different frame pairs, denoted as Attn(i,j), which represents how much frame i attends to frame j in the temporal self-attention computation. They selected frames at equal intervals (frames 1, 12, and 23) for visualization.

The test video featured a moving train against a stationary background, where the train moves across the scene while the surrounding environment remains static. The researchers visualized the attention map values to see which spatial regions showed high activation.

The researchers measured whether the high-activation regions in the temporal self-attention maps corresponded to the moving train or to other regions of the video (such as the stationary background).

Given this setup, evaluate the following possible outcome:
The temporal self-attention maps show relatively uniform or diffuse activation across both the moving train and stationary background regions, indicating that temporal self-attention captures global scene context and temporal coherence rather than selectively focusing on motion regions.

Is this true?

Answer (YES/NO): NO